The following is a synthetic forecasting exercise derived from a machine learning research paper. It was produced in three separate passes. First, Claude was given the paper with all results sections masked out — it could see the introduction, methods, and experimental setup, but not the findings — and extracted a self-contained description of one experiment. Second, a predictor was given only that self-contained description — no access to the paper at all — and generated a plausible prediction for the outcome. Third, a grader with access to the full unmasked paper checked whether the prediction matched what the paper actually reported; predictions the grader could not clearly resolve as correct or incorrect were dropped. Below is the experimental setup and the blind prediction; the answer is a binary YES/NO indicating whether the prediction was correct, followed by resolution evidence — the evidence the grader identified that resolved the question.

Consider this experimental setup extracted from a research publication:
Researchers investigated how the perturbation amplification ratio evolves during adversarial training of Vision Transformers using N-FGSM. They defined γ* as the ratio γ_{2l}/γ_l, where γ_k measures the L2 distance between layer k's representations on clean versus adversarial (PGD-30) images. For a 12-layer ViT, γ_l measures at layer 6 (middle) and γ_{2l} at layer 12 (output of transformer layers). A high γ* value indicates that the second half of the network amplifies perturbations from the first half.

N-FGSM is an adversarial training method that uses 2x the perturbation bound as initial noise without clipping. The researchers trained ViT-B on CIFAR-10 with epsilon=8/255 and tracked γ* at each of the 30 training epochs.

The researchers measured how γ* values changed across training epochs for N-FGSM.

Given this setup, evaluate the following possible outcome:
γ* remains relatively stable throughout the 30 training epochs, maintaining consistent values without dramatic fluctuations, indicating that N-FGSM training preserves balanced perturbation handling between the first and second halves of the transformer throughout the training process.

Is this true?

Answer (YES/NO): NO